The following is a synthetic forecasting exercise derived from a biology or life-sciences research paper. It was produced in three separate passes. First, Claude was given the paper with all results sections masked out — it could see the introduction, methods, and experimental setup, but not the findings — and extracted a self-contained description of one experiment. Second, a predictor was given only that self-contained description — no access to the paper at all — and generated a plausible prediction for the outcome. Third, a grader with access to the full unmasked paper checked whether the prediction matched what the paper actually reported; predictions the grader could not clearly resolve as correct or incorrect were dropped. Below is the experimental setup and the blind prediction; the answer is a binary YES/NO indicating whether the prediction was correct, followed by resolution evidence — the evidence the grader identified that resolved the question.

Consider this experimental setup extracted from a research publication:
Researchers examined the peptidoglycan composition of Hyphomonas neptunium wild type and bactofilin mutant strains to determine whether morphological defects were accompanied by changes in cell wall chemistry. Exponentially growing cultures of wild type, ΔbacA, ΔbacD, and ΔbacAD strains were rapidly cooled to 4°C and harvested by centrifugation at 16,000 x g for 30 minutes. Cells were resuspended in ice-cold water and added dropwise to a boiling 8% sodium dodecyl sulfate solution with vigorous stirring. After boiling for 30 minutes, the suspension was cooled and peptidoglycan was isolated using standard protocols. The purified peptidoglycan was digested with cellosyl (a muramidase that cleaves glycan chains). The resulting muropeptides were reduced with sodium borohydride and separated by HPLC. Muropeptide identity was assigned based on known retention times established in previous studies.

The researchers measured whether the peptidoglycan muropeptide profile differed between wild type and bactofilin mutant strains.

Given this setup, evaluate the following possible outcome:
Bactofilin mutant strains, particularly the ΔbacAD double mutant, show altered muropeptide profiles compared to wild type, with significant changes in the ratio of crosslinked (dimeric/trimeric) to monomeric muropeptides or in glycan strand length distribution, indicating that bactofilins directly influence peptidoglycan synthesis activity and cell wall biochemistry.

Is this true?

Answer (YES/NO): NO